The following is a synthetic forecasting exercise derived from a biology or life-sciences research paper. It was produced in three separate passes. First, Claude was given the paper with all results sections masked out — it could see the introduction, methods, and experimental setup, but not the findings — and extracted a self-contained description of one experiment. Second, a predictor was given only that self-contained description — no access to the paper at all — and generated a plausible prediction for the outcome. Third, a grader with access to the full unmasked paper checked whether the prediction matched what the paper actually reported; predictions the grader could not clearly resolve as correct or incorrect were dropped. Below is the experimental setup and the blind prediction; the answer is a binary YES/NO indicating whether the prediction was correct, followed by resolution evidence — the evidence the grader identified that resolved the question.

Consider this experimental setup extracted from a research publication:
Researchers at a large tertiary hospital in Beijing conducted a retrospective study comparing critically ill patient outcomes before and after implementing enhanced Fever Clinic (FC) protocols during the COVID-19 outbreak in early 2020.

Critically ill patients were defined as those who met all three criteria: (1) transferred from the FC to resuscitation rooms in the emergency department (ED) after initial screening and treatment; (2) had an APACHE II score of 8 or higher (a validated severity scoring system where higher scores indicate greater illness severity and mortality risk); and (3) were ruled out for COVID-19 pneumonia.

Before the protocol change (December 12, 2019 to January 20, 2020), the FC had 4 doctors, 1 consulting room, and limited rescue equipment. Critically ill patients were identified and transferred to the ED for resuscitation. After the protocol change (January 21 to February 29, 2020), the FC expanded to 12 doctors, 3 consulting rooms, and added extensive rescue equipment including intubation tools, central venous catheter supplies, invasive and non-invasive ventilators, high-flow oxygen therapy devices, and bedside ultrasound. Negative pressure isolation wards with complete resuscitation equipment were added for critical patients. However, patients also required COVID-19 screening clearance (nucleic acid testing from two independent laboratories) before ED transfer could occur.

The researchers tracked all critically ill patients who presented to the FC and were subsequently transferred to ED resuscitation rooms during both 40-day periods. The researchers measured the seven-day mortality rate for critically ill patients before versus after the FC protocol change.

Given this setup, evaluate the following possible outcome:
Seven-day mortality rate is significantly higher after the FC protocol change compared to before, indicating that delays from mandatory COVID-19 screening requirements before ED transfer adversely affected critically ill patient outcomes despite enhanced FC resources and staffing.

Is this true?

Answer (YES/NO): YES